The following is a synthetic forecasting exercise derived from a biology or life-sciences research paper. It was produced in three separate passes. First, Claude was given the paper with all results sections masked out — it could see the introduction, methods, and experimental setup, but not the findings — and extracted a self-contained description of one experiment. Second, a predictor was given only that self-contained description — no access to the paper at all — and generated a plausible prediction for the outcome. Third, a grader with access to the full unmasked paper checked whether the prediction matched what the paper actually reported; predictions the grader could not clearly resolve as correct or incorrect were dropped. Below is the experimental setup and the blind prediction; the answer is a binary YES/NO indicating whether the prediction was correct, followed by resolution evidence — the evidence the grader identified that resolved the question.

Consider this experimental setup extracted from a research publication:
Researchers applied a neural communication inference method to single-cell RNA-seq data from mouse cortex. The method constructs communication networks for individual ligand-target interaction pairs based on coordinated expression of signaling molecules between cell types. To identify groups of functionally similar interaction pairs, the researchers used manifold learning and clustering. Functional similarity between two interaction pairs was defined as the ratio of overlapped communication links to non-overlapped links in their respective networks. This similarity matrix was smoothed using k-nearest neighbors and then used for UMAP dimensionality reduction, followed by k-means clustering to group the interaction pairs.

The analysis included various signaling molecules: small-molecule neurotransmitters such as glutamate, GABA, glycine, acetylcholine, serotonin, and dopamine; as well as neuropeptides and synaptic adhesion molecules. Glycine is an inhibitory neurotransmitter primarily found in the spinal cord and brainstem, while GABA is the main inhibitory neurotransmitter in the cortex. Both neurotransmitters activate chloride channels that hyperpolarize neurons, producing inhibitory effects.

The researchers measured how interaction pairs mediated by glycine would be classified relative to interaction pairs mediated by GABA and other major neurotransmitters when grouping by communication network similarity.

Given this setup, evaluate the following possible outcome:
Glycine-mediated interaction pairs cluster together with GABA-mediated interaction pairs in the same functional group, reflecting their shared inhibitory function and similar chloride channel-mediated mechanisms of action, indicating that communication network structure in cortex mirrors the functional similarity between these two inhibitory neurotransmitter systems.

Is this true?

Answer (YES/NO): YES